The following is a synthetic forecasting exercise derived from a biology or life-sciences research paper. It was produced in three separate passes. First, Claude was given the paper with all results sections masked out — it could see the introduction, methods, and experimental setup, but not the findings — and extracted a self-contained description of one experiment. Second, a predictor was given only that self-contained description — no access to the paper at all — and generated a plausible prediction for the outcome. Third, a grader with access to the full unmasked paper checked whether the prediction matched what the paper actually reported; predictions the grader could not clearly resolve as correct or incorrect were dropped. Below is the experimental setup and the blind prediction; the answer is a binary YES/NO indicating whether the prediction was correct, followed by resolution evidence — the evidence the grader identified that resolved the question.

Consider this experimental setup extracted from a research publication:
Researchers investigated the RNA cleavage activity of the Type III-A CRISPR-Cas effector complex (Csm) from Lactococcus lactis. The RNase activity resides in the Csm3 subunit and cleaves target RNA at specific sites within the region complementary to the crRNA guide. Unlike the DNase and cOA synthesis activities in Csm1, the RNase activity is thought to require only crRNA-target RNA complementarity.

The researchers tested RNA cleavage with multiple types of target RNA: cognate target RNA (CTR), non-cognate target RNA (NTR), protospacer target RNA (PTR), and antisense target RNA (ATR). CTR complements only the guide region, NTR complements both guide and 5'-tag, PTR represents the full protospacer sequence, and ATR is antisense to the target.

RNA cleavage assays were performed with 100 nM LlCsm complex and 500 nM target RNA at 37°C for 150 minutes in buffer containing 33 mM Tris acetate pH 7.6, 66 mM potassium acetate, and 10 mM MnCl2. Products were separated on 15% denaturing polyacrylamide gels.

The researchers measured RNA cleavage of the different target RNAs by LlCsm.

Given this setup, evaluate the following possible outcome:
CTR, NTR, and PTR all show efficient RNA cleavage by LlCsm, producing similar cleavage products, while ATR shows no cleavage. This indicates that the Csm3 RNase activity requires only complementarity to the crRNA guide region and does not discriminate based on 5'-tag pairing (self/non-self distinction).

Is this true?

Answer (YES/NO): YES